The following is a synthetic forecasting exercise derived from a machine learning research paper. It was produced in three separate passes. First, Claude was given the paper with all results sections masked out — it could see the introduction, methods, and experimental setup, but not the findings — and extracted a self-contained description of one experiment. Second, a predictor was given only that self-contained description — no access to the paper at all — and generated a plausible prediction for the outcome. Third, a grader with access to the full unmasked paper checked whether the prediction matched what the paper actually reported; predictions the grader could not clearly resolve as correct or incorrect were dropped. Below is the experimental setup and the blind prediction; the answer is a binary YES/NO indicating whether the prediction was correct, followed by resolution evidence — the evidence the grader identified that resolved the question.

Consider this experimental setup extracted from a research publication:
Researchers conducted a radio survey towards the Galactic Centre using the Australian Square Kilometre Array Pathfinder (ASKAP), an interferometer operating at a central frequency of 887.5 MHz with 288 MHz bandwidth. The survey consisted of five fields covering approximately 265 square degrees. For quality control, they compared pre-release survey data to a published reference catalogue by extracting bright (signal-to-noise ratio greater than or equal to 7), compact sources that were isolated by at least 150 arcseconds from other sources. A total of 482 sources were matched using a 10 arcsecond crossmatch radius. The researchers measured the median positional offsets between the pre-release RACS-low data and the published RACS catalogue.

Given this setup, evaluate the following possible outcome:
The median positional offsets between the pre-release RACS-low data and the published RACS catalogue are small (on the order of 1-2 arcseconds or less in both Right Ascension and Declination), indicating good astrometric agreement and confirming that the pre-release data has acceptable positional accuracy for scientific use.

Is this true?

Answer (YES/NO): YES